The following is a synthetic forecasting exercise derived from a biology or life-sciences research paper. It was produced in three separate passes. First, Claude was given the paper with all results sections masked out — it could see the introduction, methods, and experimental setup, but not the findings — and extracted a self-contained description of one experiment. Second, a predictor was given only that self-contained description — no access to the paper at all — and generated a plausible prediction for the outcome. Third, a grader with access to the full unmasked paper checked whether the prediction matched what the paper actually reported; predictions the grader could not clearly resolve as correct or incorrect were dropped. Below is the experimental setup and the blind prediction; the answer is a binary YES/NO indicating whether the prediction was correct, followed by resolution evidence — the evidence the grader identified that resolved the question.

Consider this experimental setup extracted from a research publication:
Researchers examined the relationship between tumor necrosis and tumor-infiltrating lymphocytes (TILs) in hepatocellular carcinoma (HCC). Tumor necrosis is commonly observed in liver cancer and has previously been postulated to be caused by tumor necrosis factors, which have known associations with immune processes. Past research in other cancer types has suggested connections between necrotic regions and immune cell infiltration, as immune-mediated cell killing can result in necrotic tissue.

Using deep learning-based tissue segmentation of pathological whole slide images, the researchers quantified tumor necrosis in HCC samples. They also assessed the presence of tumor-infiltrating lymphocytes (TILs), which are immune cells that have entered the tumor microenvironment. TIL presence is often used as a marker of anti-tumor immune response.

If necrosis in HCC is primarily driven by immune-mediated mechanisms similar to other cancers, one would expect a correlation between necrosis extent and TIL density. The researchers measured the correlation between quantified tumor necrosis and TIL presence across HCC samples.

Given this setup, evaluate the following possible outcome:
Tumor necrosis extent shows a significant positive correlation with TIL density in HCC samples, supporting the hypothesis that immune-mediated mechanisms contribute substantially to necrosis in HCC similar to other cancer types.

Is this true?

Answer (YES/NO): NO